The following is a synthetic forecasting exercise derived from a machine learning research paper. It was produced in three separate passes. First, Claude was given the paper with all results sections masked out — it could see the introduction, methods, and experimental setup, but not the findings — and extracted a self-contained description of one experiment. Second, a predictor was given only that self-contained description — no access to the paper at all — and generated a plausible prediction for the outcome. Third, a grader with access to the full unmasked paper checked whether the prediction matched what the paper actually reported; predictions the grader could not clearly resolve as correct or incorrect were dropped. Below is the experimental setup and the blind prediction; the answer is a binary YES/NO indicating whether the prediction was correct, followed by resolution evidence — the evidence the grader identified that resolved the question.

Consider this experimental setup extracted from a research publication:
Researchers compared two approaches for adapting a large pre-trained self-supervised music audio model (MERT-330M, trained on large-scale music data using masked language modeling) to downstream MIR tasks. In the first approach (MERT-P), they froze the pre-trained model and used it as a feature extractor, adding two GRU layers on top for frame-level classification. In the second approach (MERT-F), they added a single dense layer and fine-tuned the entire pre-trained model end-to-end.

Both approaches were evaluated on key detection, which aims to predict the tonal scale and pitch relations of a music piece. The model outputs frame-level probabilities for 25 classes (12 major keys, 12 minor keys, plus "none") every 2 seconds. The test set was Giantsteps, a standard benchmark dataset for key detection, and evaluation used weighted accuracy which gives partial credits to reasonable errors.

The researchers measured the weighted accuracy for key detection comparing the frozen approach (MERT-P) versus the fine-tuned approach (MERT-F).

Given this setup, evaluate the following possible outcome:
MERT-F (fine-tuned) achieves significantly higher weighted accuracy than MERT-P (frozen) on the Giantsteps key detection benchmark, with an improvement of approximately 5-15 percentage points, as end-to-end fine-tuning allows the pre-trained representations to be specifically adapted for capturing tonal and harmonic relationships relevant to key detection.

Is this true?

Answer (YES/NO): YES